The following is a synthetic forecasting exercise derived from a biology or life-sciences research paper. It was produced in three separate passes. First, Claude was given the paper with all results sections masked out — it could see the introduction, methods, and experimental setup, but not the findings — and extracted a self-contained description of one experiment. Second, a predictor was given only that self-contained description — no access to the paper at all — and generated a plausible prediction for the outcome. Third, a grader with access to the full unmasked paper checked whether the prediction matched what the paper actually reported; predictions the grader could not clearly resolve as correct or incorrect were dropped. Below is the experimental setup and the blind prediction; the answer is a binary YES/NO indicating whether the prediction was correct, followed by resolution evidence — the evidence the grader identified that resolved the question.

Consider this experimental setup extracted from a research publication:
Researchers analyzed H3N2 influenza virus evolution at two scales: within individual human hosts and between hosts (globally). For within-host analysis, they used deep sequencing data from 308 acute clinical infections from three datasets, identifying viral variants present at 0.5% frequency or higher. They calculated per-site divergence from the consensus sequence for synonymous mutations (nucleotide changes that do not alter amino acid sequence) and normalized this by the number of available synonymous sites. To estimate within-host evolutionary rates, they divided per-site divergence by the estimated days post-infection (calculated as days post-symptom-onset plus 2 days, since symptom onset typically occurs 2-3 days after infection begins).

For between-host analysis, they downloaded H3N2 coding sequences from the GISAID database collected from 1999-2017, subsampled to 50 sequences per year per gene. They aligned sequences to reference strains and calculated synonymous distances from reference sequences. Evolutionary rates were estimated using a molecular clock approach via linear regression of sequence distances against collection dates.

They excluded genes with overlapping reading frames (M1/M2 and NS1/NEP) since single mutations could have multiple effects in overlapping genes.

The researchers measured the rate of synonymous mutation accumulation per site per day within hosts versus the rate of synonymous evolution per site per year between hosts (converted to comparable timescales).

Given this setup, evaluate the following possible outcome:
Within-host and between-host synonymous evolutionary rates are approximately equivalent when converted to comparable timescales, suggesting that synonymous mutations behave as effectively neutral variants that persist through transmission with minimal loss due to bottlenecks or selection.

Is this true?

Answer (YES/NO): YES